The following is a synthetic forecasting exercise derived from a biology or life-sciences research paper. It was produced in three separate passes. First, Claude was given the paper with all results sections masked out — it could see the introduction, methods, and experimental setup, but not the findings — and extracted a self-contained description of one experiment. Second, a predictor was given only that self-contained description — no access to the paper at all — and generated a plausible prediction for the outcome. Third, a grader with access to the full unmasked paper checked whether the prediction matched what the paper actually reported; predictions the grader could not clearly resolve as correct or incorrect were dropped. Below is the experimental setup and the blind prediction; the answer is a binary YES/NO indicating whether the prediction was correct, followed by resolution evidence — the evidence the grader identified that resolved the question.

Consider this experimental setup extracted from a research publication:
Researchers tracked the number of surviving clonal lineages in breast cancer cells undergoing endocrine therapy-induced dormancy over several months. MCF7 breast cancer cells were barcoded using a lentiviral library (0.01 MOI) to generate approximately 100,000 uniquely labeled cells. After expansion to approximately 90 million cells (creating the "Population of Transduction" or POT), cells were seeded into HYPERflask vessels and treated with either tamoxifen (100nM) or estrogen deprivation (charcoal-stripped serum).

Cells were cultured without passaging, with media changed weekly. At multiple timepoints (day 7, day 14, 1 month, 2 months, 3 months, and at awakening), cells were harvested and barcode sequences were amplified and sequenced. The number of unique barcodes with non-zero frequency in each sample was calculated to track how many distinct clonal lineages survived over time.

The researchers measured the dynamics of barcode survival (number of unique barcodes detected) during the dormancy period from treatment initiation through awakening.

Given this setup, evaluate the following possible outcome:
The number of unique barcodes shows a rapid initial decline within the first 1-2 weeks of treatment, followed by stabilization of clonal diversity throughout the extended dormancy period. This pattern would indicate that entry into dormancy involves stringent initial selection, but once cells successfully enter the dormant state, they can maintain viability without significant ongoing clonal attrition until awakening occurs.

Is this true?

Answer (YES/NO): NO